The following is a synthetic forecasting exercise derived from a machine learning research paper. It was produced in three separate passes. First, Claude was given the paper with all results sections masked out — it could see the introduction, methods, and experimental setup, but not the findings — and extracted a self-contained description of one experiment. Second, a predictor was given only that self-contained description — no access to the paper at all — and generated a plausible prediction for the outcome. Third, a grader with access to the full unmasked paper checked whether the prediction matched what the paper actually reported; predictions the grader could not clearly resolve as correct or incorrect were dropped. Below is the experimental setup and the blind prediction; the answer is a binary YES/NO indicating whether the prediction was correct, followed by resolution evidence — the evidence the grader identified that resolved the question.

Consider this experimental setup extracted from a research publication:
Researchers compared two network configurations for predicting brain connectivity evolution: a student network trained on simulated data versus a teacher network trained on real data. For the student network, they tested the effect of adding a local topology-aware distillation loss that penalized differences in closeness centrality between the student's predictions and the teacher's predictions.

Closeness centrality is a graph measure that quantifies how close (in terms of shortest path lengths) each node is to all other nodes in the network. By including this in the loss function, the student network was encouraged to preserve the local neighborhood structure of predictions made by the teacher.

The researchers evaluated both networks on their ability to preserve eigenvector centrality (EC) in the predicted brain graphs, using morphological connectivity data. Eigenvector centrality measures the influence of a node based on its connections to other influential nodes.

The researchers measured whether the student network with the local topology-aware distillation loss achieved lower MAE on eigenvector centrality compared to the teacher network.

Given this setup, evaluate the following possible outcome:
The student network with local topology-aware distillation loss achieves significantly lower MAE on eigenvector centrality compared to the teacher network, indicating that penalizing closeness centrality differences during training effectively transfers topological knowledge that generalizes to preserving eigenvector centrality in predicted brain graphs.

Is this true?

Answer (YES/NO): NO